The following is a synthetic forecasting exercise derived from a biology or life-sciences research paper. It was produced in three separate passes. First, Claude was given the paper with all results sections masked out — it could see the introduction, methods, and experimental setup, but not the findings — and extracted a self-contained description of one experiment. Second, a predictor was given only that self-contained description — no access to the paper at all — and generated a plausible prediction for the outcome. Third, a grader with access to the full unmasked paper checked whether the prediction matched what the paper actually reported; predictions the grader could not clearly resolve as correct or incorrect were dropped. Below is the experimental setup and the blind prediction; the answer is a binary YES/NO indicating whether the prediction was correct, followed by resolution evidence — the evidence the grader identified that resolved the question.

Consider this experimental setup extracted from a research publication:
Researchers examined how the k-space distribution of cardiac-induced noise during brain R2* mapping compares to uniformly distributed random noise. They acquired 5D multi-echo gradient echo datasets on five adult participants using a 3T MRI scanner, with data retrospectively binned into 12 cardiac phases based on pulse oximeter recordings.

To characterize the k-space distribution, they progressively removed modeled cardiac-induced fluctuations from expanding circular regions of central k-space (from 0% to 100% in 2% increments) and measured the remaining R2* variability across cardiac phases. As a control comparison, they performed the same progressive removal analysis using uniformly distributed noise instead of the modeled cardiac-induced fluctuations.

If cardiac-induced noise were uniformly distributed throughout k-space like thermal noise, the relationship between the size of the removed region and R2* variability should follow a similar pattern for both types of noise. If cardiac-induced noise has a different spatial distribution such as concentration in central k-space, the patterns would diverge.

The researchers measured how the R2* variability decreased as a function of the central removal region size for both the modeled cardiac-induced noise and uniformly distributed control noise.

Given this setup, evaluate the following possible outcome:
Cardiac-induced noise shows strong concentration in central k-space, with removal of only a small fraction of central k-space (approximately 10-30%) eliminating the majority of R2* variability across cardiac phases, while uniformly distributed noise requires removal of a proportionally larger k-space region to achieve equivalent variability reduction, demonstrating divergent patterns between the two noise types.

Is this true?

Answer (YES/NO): YES